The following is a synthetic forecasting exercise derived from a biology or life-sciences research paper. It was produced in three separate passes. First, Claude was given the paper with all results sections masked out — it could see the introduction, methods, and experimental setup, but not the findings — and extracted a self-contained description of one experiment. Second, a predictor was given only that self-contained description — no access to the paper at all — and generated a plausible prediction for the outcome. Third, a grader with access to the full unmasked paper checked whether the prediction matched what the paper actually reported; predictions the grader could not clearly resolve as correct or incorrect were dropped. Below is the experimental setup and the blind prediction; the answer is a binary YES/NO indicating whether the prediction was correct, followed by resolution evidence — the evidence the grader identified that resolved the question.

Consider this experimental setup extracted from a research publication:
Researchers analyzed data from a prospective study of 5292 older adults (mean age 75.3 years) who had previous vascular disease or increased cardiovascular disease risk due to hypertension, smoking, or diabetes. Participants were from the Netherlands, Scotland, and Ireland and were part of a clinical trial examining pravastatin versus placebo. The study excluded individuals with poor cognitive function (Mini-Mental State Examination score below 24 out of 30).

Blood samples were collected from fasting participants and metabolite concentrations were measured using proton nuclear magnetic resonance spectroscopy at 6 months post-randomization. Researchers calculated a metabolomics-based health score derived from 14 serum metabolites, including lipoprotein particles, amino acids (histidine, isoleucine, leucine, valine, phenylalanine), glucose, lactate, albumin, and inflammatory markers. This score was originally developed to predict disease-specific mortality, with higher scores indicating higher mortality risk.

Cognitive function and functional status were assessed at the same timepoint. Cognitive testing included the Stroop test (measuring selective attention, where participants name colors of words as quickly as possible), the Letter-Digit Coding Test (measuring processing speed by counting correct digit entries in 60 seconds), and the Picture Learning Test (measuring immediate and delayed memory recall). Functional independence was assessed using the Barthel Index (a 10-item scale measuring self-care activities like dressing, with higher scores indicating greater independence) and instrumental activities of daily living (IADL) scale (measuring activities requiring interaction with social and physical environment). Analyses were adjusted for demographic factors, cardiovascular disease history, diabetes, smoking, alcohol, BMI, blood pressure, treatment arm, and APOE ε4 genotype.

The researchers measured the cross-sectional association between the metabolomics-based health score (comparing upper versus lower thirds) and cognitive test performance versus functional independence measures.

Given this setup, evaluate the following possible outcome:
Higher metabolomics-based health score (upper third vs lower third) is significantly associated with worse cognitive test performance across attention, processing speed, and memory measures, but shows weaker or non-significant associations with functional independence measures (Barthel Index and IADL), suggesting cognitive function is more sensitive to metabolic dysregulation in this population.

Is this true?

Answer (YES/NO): YES